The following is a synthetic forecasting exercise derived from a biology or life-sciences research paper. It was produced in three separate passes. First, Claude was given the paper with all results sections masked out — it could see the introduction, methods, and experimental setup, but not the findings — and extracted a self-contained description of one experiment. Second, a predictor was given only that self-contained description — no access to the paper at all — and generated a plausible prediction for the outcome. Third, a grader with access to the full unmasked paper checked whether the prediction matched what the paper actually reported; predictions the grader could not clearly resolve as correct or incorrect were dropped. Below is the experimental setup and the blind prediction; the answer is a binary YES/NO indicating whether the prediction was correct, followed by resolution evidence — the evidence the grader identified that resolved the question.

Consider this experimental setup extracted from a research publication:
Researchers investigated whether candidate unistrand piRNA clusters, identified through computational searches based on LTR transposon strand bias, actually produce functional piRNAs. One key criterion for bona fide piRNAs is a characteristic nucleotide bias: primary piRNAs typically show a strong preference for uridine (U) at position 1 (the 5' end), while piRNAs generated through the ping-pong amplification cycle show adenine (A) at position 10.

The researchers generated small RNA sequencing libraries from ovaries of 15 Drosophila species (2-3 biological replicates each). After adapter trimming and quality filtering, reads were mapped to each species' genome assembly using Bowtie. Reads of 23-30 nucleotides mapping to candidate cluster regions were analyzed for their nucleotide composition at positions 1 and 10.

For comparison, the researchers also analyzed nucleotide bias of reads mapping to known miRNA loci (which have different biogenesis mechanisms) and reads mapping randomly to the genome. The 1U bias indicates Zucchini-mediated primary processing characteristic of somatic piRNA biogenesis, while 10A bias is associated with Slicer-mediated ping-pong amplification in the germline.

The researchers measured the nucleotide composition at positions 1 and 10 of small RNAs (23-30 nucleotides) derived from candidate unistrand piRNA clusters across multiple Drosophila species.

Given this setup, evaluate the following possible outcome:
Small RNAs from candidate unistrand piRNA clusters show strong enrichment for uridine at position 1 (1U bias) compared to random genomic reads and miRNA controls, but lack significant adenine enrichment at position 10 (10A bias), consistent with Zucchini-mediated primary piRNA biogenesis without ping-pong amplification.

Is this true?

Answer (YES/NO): NO